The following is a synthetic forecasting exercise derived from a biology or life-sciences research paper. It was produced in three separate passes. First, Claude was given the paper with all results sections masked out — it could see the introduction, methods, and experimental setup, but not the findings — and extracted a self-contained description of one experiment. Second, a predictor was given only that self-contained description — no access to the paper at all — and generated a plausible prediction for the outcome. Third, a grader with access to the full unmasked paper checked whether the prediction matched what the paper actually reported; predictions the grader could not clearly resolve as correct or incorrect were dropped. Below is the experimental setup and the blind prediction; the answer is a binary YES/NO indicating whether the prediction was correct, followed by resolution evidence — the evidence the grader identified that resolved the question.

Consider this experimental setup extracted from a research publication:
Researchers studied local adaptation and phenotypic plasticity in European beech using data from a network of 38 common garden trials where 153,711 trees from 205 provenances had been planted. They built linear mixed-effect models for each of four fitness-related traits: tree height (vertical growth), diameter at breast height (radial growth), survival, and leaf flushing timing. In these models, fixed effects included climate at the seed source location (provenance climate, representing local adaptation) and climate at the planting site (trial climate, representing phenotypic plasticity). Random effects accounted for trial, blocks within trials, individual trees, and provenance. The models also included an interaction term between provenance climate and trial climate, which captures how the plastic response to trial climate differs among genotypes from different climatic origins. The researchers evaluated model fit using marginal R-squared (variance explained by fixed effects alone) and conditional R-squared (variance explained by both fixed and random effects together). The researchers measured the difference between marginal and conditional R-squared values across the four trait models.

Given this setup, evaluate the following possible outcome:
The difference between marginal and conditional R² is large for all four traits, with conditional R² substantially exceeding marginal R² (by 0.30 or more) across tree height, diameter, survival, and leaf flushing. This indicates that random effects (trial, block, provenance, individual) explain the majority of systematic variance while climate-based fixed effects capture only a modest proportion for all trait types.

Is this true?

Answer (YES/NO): NO